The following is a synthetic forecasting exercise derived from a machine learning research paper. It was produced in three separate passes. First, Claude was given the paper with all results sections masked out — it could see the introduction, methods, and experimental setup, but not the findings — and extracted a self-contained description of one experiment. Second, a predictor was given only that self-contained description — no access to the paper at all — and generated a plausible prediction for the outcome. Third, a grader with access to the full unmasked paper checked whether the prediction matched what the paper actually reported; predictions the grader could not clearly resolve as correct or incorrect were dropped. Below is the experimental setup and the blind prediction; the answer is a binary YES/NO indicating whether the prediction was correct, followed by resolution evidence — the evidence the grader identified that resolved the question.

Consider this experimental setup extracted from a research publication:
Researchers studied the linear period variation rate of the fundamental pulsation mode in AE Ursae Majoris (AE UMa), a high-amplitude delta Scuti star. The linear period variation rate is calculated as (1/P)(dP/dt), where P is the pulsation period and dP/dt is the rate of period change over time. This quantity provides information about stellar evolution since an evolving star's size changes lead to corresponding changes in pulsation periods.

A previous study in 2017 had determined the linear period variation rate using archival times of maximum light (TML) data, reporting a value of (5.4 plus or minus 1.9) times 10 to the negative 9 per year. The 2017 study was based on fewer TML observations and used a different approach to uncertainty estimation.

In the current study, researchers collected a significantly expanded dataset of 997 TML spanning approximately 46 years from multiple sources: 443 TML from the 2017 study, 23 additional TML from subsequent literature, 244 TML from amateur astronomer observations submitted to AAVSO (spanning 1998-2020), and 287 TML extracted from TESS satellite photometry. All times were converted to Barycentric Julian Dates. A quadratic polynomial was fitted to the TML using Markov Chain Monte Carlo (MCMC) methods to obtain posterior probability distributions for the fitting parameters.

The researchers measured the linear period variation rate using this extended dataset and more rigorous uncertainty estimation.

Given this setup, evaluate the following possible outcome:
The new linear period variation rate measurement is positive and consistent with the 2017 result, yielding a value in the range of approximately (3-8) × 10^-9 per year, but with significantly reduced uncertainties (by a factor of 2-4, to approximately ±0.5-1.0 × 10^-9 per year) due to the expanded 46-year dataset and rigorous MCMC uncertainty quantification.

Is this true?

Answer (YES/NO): NO